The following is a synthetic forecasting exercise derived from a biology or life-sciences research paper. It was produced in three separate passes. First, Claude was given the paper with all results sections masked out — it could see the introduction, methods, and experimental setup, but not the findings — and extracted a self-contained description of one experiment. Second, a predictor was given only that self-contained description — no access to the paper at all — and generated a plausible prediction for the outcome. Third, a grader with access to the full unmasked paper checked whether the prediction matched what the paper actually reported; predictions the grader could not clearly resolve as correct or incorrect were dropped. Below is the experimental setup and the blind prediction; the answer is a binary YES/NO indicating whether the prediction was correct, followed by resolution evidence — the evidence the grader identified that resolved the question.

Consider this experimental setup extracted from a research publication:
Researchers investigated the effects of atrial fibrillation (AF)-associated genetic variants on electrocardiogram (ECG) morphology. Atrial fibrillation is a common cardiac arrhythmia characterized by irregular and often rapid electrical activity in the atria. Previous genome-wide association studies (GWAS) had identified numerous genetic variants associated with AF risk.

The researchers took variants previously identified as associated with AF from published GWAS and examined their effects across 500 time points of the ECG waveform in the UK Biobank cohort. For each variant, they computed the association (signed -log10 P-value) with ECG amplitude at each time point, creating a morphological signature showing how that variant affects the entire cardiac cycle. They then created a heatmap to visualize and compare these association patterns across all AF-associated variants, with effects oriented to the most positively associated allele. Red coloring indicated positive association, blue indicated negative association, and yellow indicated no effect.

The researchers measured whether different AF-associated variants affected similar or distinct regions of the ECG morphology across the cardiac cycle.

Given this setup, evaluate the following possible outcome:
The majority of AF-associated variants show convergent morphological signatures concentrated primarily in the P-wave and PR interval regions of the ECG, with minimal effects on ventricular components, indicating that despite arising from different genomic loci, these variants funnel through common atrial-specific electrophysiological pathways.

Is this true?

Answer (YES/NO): NO